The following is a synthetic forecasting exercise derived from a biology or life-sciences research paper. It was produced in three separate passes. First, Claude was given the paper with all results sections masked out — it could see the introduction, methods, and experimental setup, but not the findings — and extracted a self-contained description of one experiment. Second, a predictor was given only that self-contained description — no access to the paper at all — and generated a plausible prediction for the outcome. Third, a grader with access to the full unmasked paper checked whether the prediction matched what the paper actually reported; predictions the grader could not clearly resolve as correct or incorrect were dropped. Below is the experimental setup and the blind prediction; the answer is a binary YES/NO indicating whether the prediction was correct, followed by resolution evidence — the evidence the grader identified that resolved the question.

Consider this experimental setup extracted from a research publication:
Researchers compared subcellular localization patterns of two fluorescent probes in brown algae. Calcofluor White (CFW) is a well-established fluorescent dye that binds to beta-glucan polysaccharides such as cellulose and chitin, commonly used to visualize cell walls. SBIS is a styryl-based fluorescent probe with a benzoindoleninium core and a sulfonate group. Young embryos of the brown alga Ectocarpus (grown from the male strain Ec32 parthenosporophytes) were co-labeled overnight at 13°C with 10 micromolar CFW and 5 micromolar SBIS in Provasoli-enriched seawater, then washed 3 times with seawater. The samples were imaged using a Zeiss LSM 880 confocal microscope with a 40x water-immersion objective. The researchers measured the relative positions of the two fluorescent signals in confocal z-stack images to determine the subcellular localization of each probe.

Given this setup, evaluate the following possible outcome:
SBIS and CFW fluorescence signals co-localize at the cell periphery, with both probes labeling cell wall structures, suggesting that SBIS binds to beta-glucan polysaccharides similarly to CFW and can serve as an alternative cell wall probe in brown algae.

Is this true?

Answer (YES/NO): NO